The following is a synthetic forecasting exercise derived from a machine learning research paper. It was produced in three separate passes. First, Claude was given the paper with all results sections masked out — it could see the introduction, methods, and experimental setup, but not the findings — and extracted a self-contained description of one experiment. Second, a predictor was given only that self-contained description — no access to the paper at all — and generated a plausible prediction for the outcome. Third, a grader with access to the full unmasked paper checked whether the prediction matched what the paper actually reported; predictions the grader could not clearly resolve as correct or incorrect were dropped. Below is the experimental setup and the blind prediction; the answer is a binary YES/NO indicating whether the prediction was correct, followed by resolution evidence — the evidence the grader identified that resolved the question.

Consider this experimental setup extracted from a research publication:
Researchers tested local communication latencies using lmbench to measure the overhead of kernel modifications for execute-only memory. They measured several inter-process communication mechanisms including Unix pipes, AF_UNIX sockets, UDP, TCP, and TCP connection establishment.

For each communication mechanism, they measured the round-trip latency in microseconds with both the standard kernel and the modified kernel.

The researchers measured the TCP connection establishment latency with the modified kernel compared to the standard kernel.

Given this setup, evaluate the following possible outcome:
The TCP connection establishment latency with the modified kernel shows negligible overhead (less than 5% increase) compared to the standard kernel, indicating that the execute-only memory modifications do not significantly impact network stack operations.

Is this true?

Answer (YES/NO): YES